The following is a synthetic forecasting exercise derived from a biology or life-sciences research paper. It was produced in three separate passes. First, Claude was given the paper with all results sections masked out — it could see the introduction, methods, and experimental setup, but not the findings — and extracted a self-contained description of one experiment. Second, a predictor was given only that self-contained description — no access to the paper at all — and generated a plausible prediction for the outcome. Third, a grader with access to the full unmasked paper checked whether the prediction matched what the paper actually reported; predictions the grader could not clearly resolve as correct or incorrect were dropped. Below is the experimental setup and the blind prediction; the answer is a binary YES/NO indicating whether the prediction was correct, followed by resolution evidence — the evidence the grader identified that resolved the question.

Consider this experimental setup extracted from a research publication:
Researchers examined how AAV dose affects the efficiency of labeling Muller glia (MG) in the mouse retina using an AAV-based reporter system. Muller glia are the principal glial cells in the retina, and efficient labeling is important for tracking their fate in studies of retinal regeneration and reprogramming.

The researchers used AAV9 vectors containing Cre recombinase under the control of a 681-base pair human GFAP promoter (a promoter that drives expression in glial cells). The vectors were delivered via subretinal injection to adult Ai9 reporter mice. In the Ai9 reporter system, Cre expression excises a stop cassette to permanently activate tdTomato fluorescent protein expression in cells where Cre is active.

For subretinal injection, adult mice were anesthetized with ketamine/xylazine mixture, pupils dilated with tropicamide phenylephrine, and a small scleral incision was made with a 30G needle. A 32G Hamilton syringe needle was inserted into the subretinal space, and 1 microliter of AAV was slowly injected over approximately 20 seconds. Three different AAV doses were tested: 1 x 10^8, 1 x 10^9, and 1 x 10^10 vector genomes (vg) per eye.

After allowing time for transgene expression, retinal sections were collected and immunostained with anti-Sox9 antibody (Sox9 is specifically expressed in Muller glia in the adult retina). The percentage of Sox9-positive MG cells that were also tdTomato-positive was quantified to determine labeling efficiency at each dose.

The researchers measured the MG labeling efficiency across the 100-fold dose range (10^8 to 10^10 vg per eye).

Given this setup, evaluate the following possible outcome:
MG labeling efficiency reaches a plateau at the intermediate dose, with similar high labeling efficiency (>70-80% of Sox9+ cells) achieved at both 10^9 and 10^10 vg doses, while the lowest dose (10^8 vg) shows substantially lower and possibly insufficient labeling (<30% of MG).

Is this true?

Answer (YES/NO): NO